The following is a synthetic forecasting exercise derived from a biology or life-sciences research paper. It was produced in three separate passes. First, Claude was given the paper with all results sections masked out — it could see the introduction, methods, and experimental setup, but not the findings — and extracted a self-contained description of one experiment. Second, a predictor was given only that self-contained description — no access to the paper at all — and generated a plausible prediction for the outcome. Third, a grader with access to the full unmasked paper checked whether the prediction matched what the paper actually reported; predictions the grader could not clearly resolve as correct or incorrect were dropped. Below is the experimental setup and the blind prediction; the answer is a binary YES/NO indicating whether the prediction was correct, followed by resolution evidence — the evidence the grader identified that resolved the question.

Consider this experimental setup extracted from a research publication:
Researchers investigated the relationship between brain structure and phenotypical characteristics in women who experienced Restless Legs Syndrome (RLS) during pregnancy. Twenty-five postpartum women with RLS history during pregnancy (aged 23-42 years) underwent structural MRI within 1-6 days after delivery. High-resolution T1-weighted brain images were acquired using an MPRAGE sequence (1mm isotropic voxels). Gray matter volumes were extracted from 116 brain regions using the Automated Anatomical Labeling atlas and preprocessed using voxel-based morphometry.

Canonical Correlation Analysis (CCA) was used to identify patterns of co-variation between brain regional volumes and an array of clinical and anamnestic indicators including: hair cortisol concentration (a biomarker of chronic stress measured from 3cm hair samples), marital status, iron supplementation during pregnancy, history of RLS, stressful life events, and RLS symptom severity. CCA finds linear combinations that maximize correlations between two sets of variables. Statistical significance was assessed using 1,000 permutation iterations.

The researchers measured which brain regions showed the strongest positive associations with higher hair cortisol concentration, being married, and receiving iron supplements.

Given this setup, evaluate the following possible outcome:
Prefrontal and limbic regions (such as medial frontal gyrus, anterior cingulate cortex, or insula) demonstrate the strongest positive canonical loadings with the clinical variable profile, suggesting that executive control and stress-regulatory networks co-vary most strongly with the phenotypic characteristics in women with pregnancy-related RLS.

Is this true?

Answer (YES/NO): NO